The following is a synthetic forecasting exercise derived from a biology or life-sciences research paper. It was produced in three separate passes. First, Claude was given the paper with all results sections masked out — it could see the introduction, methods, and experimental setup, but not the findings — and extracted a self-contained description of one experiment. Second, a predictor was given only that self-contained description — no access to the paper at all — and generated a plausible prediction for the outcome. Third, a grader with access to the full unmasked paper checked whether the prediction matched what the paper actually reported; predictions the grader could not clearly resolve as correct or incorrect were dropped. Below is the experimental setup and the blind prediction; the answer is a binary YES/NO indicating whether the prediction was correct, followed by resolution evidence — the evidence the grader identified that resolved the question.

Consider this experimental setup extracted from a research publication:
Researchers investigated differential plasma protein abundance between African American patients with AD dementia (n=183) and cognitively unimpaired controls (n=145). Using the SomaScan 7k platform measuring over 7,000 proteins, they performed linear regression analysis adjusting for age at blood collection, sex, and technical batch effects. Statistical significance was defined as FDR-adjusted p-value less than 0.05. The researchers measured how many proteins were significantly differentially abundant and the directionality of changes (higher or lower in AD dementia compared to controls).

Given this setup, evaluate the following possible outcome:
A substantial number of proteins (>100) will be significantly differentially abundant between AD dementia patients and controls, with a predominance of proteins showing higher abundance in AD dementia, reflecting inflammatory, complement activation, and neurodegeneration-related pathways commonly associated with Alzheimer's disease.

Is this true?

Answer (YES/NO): NO